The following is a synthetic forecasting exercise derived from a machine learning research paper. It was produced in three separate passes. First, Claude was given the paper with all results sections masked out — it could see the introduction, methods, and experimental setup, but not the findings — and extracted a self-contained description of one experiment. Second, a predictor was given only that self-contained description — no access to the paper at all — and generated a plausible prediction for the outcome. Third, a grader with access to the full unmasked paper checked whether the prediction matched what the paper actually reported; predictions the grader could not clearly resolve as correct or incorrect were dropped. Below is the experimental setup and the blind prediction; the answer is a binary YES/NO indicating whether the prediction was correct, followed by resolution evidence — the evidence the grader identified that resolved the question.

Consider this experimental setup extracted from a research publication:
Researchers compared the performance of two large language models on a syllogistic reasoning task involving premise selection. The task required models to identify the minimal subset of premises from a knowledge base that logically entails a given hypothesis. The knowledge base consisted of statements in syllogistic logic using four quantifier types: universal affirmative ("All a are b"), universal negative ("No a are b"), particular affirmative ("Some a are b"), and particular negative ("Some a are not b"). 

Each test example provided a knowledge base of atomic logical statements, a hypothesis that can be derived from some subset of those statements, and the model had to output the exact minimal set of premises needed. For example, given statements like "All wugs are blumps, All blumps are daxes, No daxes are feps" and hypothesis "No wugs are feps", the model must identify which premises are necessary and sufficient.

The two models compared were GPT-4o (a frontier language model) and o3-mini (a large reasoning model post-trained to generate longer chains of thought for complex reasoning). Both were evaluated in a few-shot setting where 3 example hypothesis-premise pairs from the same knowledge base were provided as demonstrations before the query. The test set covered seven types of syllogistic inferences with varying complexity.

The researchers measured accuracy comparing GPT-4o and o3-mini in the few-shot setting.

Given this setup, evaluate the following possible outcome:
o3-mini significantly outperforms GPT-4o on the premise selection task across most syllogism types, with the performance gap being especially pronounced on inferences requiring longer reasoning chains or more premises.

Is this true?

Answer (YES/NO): YES